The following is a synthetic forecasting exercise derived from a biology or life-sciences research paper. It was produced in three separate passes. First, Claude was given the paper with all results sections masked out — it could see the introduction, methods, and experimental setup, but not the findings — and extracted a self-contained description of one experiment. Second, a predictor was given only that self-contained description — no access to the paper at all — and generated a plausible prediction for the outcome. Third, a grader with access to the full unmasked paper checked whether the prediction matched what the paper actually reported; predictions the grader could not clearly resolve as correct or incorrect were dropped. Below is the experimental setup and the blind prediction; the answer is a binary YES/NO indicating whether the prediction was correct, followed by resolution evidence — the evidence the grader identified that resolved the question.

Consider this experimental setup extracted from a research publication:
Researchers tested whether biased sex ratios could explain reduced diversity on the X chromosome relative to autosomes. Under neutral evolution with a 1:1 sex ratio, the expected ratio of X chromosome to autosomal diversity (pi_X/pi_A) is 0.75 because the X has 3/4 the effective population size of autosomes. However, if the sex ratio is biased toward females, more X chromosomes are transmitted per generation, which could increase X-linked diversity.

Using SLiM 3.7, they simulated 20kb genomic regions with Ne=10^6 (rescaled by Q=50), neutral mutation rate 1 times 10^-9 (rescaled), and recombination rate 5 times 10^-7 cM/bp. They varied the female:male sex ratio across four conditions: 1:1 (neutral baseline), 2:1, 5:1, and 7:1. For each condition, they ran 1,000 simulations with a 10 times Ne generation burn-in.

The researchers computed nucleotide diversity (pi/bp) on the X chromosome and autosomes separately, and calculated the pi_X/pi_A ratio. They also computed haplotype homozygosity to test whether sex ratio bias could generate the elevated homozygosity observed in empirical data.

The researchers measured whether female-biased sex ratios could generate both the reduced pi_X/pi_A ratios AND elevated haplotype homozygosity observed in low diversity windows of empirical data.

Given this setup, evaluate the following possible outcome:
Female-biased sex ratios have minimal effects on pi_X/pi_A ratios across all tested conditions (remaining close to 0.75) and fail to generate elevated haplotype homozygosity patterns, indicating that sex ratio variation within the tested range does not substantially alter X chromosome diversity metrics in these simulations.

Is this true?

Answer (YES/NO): NO